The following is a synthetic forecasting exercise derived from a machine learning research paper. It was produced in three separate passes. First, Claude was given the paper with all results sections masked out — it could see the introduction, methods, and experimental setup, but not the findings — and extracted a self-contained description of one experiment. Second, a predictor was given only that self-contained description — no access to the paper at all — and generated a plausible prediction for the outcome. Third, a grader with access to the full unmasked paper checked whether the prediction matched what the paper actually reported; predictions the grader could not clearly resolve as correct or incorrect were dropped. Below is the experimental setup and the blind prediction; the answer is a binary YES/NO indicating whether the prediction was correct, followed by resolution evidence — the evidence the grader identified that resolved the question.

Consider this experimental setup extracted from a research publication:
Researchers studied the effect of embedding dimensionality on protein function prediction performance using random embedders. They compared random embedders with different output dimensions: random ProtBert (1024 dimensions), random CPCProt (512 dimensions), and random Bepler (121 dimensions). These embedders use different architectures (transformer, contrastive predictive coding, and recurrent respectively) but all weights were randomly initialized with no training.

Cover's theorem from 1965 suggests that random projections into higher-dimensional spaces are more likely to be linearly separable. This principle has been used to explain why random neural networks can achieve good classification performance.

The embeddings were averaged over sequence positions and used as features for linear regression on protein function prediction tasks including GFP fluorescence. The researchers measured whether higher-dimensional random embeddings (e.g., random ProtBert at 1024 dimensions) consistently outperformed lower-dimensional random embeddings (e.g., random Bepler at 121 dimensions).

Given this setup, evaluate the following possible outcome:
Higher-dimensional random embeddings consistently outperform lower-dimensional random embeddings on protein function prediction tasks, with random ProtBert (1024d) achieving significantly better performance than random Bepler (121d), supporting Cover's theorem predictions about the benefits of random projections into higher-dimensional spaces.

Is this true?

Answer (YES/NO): NO